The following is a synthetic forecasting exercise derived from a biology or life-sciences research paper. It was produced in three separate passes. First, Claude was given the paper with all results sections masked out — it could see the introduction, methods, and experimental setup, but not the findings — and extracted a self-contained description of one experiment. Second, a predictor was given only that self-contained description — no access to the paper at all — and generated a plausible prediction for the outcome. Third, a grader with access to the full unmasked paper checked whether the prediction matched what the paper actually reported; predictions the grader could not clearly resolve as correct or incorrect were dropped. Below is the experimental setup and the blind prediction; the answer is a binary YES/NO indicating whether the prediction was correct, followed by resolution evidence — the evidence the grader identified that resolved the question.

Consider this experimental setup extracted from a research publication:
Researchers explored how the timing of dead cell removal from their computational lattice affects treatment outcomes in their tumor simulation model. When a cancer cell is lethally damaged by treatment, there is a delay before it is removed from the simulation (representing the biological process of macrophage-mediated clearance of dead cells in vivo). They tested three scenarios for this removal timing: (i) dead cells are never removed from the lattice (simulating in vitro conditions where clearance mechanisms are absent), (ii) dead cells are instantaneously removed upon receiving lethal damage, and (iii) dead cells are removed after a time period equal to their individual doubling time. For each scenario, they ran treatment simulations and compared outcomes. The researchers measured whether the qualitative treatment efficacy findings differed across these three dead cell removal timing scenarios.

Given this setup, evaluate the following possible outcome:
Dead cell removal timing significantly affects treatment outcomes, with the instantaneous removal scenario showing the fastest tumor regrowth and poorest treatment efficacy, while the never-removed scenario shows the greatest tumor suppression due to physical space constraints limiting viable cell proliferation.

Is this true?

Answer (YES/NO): NO